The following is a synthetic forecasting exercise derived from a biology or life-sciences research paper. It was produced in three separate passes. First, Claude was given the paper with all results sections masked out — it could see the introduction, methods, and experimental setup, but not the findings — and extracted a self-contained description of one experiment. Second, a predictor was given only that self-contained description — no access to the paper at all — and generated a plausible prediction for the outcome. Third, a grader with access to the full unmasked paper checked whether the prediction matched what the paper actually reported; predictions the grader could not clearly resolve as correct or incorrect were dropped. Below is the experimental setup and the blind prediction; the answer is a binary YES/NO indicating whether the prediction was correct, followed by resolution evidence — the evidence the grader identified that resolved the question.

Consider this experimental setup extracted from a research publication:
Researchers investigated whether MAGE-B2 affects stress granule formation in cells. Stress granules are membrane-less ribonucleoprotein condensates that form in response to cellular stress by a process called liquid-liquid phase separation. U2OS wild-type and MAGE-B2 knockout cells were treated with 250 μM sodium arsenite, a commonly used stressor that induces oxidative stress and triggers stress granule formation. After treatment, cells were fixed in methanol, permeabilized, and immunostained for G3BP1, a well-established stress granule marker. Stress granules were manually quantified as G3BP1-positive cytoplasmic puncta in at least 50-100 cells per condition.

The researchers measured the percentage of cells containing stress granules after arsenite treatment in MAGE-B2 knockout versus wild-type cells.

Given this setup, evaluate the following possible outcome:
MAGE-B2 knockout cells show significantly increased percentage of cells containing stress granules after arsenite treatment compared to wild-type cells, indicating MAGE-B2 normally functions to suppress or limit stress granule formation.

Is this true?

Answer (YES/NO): YES